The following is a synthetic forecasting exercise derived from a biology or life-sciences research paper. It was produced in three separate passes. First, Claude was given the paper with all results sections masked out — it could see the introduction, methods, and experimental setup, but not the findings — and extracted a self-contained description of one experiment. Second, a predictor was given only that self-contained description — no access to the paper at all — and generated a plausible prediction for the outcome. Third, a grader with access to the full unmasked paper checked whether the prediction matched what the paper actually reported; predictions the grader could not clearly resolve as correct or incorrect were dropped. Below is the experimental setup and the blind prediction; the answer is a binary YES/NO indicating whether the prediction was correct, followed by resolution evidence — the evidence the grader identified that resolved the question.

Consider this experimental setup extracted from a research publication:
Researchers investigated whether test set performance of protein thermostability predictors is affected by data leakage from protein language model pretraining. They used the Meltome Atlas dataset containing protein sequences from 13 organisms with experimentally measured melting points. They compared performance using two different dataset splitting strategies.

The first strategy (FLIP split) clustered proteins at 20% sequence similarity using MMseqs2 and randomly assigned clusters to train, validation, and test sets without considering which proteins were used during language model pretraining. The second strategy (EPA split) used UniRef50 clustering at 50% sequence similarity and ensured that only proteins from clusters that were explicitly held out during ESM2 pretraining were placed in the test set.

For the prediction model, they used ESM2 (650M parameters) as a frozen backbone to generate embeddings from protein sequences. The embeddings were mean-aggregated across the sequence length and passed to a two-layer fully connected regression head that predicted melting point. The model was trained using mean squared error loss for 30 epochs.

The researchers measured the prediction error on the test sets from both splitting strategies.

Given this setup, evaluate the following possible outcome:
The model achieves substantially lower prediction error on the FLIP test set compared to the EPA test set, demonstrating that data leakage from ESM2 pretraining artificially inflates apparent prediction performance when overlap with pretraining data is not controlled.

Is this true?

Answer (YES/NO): YES